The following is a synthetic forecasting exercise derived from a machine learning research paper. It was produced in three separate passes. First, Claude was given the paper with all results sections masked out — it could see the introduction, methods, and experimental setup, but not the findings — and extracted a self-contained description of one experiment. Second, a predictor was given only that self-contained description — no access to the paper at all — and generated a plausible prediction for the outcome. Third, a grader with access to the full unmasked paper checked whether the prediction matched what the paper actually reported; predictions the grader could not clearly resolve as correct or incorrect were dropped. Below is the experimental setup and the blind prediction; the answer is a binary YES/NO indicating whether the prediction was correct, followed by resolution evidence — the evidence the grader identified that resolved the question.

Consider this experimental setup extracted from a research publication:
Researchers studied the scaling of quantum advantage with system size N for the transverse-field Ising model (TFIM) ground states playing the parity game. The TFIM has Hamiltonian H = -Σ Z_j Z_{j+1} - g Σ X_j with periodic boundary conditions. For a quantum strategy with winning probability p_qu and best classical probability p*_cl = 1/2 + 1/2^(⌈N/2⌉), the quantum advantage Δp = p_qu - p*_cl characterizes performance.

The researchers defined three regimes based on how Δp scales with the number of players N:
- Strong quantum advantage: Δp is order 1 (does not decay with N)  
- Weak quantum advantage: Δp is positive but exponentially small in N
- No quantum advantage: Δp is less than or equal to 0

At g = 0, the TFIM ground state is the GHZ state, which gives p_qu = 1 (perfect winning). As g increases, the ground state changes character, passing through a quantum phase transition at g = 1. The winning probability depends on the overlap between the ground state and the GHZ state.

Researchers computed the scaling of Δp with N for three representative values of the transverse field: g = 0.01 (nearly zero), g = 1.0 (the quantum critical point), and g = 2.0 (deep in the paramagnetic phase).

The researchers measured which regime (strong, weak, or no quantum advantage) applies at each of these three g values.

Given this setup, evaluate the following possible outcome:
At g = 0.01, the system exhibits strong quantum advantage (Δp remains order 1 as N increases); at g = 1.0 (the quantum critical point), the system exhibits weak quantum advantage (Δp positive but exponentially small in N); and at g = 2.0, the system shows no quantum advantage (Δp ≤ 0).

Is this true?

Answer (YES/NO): NO